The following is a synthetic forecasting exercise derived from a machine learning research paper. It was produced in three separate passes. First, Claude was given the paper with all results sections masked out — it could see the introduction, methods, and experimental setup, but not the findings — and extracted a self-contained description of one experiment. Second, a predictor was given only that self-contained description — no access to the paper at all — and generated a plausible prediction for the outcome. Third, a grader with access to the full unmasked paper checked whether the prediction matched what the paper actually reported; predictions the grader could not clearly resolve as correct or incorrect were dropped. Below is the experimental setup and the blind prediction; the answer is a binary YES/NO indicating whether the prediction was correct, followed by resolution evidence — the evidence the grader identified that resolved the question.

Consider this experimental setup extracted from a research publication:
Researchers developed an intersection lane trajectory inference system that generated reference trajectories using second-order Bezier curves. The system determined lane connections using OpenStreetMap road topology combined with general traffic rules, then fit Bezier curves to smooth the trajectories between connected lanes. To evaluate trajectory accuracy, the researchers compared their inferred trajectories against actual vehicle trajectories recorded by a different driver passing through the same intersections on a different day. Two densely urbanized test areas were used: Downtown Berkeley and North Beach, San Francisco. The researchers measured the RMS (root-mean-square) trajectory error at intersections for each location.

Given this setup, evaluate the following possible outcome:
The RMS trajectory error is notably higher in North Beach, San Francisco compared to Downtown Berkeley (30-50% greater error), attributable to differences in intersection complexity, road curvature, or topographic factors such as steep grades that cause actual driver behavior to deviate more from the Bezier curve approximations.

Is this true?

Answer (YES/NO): NO